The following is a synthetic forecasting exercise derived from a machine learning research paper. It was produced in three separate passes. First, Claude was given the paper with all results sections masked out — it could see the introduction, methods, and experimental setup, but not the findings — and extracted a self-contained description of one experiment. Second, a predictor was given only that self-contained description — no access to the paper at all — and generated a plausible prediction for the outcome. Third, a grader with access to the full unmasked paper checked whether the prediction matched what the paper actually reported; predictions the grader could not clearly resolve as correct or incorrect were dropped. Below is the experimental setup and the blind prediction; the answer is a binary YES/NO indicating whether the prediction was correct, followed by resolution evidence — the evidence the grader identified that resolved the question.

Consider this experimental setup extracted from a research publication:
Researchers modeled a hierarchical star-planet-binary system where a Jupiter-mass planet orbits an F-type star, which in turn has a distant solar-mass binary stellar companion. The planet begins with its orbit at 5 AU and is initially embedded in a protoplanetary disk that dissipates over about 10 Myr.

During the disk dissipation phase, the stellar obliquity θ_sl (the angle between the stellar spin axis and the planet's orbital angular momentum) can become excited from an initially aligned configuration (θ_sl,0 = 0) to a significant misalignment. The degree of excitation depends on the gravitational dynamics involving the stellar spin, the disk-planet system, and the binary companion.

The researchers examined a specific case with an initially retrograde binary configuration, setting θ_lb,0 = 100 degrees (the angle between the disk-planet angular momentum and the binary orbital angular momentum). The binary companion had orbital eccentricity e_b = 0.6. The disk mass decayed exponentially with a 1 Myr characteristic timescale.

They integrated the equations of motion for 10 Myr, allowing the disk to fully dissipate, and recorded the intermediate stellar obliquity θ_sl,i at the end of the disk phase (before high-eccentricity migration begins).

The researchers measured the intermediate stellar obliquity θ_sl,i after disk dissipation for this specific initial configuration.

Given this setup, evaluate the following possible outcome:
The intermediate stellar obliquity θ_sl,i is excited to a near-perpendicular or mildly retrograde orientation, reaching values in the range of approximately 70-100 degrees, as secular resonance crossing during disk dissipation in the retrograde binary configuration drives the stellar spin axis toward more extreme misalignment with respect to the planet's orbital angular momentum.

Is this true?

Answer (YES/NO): NO